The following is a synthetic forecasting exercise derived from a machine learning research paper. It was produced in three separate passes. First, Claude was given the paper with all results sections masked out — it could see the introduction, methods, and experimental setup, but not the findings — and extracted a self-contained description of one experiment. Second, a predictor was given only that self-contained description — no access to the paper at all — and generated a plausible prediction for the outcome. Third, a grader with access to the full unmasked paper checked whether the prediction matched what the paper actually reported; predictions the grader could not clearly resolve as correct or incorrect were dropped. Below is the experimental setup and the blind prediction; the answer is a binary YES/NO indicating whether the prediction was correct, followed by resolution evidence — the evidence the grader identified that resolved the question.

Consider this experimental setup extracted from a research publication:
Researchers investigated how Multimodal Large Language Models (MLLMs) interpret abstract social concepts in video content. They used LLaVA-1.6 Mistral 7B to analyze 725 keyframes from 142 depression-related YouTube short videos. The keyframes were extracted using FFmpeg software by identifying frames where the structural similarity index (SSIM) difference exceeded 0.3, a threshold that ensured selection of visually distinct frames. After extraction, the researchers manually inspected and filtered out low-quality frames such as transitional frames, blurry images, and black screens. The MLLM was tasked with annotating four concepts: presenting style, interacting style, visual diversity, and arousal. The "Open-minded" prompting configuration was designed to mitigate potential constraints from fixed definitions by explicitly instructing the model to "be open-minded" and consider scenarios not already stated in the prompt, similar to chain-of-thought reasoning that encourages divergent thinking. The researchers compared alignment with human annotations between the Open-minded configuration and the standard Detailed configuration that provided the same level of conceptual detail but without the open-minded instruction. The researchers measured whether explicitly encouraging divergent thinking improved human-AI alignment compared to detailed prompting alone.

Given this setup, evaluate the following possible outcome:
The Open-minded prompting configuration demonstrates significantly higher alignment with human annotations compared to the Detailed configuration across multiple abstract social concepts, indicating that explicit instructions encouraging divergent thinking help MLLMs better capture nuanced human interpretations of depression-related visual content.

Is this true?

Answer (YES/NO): NO